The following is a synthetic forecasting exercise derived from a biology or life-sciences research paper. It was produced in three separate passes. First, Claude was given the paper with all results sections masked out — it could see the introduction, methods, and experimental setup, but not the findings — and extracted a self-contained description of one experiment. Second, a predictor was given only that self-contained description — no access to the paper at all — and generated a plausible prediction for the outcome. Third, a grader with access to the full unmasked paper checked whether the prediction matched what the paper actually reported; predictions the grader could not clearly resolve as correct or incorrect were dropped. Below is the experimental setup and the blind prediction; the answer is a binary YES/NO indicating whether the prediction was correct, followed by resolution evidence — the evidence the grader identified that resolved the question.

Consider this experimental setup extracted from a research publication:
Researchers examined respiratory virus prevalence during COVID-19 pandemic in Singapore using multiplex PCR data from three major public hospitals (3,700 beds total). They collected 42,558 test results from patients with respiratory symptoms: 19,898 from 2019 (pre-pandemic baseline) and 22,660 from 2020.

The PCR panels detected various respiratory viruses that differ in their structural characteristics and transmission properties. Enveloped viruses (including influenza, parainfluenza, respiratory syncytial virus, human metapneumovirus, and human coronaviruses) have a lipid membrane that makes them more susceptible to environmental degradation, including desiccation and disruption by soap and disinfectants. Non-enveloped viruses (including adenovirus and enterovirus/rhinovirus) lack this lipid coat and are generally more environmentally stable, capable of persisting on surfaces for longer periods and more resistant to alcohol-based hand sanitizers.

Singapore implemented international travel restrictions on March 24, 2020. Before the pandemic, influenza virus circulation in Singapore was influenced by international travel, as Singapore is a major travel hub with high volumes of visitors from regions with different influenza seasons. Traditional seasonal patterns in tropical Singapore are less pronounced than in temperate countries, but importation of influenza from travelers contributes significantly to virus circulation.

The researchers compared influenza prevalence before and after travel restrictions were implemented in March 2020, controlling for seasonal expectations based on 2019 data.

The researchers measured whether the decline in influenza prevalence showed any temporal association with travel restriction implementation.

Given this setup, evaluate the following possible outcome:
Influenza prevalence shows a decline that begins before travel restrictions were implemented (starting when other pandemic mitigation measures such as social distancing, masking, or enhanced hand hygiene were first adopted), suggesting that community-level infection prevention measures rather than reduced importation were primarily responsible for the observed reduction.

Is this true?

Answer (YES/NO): YES